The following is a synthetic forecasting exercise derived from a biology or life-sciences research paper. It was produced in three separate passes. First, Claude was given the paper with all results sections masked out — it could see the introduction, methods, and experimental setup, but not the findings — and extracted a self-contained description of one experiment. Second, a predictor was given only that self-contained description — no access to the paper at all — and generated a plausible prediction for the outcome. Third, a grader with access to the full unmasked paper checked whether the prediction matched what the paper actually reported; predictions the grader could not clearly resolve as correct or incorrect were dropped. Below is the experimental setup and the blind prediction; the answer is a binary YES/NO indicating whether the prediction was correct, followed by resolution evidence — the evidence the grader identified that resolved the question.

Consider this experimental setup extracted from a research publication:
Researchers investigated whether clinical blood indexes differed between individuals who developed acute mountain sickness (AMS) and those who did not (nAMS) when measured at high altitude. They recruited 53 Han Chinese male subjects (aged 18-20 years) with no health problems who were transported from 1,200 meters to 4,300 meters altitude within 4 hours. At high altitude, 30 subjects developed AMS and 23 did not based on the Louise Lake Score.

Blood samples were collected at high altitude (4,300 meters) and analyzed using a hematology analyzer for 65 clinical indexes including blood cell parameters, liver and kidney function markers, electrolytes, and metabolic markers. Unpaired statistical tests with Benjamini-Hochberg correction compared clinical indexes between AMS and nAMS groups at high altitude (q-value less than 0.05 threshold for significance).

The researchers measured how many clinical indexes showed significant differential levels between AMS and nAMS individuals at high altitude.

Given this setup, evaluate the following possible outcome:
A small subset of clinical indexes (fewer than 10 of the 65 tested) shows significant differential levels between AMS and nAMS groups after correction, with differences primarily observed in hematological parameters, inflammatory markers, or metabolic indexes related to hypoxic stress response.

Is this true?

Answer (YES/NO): NO